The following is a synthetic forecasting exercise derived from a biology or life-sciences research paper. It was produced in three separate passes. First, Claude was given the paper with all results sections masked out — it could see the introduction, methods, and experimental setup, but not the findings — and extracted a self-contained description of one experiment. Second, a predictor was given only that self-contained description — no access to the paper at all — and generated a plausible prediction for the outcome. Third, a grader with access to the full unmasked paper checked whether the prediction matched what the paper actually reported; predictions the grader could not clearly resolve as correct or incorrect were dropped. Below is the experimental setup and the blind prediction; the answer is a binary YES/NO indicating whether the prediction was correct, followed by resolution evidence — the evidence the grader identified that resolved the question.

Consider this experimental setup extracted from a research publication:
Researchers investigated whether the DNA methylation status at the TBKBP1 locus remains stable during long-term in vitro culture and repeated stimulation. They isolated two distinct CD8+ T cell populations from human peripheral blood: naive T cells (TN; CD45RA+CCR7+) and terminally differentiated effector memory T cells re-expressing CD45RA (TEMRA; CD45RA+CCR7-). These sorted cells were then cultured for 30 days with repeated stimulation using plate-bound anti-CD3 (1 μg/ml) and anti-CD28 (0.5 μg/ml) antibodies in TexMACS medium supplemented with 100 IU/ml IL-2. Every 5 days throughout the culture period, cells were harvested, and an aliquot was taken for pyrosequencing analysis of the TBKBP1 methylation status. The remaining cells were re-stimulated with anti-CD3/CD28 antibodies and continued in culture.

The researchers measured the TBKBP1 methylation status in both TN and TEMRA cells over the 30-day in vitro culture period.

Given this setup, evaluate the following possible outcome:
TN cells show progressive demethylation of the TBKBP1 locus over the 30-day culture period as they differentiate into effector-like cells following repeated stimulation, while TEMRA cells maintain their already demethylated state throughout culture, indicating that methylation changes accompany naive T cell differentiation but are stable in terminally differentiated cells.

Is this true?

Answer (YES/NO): NO